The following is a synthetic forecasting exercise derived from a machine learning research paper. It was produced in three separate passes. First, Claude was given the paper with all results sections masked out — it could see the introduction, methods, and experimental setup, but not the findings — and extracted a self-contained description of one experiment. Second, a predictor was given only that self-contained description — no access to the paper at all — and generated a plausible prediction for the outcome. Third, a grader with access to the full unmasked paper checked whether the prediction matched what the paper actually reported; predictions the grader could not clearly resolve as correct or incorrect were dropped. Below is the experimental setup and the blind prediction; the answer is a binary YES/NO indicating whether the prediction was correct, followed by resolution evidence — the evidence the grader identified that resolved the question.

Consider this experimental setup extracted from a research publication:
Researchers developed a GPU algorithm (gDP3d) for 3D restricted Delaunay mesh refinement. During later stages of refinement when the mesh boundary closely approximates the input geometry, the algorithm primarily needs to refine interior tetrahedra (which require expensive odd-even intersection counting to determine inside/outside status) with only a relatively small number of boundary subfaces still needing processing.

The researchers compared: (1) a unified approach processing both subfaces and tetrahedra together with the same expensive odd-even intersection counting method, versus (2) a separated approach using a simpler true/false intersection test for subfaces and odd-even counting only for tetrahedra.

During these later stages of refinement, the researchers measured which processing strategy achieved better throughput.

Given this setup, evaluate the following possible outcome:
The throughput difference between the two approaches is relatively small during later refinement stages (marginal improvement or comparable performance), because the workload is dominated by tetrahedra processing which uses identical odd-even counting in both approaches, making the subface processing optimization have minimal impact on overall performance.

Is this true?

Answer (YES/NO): NO